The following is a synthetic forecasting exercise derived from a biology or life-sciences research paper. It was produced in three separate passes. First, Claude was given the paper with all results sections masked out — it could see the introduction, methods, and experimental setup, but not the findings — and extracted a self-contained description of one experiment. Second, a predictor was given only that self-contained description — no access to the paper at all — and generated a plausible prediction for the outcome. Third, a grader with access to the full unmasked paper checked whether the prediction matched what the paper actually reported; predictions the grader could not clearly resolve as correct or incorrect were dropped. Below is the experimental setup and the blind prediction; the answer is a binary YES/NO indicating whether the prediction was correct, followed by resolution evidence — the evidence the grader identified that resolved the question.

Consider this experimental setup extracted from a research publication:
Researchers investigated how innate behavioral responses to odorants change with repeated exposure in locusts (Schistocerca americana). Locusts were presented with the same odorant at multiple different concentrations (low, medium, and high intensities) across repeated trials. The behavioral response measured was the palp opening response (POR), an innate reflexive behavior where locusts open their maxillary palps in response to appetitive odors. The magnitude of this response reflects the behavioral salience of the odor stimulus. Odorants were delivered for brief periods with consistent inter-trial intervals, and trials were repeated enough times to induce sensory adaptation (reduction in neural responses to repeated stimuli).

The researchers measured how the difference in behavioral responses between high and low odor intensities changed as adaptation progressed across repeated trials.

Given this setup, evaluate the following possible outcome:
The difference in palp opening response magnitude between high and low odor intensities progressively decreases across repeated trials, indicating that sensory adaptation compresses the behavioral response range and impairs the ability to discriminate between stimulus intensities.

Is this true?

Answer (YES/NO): NO